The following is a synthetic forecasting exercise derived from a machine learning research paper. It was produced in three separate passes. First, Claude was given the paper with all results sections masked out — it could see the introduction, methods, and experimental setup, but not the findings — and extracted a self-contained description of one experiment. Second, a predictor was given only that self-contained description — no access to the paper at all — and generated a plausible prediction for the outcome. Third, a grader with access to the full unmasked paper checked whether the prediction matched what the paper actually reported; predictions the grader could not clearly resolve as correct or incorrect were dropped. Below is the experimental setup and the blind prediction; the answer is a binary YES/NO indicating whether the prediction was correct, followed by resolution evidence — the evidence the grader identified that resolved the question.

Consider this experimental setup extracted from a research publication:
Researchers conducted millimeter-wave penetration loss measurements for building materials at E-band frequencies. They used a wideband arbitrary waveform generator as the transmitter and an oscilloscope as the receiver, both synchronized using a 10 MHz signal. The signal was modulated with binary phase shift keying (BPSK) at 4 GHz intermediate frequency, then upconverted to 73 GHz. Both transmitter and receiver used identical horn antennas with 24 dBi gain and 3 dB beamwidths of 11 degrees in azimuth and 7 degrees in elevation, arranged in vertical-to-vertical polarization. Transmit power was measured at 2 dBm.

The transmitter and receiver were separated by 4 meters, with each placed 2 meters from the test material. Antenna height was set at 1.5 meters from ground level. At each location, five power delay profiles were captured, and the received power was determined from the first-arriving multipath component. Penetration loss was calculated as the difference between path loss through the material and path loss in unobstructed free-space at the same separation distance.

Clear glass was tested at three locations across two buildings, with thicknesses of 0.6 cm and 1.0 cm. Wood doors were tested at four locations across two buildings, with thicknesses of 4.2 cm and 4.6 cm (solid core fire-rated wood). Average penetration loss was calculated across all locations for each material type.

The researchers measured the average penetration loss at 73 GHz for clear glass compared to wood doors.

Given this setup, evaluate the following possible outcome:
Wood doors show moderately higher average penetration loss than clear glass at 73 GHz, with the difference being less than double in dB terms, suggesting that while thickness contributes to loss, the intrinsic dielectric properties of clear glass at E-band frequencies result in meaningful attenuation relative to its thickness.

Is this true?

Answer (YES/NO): NO